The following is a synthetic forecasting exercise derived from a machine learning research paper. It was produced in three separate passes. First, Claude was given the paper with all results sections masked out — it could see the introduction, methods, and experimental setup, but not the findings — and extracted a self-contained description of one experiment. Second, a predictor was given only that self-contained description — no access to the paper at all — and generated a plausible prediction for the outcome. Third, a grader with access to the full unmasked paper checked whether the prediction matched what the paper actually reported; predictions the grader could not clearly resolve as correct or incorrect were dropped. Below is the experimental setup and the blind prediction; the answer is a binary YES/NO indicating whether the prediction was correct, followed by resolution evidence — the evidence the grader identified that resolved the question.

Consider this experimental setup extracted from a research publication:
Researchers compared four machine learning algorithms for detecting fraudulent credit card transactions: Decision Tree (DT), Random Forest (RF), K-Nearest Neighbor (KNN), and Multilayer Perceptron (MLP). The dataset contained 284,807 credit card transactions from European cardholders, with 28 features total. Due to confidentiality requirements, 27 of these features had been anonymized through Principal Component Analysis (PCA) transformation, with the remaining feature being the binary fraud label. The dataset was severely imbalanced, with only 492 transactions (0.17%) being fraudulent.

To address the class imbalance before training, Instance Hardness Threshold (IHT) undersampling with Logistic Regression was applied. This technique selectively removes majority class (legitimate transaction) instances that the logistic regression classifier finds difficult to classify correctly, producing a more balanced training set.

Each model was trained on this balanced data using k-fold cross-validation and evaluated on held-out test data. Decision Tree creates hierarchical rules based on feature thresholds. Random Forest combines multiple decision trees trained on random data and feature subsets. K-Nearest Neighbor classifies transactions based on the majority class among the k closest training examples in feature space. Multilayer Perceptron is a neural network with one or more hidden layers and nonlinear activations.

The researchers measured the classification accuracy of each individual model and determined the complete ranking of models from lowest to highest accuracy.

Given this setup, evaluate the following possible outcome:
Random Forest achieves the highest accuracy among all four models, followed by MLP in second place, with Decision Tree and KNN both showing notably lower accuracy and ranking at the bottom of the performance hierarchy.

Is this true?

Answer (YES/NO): NO